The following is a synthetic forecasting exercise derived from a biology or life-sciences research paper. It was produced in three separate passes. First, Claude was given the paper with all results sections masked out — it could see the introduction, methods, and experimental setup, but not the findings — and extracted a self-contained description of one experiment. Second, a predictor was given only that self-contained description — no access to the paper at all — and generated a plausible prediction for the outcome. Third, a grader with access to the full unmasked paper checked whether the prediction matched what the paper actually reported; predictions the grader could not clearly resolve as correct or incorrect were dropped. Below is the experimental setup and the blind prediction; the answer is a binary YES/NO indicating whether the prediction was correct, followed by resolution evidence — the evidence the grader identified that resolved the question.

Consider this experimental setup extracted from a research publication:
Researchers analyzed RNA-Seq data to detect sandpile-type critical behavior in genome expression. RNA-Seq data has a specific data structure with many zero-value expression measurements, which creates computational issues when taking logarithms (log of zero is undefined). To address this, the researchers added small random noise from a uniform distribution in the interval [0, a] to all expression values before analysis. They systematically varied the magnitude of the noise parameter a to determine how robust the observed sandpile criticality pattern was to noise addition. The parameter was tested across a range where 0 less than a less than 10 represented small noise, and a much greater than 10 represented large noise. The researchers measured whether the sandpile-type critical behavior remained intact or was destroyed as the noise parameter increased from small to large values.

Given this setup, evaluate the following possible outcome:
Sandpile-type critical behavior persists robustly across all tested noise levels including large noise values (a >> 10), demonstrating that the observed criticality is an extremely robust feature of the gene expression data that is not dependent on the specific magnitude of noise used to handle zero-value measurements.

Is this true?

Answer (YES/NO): NO